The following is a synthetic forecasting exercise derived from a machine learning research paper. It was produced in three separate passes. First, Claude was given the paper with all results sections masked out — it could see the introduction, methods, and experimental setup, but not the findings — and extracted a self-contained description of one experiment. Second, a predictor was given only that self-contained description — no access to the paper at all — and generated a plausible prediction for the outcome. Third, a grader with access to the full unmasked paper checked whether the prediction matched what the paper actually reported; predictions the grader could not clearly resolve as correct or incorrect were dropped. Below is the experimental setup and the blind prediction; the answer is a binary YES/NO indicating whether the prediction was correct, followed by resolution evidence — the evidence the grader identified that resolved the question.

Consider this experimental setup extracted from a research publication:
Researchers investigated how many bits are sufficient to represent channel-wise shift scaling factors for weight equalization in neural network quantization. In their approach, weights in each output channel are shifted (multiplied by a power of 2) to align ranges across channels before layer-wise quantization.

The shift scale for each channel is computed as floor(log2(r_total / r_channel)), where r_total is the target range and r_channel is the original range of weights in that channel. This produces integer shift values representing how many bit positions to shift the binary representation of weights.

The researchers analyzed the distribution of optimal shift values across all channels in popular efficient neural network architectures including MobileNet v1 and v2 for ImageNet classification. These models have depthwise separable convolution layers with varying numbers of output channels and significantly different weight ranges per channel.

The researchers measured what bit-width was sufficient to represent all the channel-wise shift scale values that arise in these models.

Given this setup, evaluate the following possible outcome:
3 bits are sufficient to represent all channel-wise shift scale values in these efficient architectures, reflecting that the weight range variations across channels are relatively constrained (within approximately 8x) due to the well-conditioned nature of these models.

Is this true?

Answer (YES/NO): NO